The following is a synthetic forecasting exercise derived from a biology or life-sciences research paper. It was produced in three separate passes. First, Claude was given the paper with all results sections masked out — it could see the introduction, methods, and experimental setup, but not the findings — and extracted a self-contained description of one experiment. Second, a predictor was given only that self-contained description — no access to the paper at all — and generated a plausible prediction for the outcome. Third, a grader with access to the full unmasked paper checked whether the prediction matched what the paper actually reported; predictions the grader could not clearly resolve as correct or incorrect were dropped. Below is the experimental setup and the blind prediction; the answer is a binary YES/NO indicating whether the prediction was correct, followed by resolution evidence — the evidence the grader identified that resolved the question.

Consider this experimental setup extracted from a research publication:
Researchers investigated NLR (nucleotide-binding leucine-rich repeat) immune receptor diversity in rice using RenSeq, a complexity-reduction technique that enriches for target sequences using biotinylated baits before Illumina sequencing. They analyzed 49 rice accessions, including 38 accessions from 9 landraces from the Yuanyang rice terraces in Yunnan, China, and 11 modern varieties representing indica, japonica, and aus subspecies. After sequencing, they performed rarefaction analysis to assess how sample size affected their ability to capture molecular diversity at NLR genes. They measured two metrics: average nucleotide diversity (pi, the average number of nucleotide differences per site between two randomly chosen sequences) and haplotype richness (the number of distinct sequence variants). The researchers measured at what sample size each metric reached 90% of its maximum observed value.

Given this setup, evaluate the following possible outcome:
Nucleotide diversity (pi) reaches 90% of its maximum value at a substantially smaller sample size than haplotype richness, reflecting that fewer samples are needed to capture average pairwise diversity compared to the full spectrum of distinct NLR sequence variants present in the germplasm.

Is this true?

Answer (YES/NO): YES